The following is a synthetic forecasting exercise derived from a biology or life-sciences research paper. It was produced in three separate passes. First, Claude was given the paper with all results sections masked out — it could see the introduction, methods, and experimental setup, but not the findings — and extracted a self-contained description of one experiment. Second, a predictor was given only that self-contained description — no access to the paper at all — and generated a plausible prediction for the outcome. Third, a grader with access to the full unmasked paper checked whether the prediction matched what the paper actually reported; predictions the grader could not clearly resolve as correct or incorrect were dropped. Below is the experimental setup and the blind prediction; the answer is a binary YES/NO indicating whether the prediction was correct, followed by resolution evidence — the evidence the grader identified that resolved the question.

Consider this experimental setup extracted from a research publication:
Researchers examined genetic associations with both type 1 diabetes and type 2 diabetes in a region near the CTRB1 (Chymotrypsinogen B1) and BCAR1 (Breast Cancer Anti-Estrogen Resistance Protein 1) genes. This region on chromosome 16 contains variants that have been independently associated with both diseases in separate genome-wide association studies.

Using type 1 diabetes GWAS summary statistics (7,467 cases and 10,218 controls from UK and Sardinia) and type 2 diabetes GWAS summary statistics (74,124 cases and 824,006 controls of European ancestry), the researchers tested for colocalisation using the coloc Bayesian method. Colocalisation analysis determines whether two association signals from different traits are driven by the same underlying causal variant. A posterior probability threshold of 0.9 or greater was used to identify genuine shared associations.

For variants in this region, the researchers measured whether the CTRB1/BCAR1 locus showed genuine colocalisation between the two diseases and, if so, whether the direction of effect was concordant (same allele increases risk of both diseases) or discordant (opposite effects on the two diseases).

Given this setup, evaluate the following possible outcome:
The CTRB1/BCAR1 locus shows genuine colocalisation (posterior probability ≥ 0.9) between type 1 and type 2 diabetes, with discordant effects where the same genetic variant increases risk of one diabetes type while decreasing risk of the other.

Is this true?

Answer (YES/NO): YES